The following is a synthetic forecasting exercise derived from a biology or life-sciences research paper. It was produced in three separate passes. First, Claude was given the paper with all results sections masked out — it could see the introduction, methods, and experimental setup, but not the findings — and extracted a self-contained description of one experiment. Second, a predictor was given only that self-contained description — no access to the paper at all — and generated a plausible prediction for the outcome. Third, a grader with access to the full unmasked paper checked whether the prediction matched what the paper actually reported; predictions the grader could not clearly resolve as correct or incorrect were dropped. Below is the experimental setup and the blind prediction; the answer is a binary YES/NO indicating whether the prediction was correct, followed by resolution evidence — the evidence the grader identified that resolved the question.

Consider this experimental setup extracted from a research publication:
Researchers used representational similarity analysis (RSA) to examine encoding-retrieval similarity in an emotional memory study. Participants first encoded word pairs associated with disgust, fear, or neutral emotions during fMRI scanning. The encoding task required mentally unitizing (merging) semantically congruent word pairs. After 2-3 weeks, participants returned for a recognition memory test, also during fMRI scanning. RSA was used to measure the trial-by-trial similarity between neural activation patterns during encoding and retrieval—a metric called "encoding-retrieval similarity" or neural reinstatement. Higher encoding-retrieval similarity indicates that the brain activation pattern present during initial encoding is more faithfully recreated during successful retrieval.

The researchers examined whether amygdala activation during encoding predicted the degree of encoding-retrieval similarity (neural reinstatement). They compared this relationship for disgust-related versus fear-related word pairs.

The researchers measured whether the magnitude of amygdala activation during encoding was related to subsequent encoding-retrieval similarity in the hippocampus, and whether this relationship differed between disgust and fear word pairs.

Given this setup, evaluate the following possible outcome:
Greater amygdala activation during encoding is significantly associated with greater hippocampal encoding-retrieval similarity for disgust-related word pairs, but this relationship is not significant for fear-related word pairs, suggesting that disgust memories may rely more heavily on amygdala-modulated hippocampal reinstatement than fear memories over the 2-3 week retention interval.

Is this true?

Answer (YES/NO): NO